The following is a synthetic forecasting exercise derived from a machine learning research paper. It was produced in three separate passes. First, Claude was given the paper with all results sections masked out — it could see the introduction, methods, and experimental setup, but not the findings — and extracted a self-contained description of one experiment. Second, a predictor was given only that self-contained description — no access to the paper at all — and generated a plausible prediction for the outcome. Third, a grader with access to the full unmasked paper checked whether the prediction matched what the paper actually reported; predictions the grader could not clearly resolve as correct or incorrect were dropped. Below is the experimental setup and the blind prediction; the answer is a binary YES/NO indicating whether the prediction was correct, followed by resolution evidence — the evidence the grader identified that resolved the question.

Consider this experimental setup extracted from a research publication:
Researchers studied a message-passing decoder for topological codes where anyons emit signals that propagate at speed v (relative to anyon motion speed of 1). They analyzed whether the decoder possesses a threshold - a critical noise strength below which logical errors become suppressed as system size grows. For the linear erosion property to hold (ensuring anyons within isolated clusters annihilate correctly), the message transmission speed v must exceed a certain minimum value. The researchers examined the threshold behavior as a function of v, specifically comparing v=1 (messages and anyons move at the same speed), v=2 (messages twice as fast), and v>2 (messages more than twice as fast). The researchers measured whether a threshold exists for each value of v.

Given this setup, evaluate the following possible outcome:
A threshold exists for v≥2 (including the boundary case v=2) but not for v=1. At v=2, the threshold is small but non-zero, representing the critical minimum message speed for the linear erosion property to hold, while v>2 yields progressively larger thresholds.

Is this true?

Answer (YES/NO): NO